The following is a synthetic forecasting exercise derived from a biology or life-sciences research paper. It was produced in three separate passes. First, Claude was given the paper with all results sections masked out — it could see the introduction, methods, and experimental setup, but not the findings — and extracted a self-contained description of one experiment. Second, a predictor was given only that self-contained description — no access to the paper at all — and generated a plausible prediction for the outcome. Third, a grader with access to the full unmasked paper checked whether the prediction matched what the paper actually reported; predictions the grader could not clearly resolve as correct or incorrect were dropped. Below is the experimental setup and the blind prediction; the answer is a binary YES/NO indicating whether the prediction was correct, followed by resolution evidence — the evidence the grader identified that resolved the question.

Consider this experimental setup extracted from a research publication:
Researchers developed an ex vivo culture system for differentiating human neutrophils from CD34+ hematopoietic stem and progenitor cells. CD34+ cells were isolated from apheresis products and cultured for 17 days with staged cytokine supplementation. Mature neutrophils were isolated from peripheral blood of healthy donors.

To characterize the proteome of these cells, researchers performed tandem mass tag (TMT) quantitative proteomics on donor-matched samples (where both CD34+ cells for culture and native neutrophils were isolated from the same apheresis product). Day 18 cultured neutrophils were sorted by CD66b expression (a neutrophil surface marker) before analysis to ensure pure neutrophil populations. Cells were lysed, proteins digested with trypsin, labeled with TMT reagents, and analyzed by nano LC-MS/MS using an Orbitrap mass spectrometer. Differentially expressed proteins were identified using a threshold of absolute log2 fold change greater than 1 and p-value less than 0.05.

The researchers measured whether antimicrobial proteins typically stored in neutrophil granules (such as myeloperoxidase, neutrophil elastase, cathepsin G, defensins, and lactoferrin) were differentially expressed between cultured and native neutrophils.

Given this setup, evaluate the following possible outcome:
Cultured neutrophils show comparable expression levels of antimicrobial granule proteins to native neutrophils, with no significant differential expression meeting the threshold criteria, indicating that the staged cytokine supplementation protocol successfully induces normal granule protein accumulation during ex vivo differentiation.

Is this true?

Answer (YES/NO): NO